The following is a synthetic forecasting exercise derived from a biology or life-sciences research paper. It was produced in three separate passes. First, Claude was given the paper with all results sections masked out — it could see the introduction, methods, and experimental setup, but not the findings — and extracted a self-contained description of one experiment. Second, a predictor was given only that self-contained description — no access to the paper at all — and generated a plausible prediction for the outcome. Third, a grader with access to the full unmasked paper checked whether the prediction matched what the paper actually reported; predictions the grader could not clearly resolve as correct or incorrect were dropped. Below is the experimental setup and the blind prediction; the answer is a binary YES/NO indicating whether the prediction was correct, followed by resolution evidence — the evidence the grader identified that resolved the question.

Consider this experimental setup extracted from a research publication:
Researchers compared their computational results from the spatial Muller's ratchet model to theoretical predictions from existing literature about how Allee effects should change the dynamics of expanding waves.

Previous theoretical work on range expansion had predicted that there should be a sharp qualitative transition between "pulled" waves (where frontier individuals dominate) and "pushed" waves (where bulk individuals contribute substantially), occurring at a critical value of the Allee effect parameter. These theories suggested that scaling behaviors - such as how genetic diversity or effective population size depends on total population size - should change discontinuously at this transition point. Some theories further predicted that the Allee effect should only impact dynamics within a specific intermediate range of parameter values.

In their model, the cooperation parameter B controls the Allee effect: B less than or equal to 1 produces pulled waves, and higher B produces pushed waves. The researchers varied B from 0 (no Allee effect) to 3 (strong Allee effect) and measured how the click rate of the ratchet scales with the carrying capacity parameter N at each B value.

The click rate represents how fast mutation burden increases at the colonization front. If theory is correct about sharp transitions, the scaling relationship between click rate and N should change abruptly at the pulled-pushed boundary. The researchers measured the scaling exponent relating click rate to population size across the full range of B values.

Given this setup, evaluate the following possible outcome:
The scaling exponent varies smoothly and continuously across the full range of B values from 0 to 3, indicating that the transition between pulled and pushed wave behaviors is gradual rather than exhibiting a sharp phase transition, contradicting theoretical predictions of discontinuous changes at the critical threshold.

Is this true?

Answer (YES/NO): YES